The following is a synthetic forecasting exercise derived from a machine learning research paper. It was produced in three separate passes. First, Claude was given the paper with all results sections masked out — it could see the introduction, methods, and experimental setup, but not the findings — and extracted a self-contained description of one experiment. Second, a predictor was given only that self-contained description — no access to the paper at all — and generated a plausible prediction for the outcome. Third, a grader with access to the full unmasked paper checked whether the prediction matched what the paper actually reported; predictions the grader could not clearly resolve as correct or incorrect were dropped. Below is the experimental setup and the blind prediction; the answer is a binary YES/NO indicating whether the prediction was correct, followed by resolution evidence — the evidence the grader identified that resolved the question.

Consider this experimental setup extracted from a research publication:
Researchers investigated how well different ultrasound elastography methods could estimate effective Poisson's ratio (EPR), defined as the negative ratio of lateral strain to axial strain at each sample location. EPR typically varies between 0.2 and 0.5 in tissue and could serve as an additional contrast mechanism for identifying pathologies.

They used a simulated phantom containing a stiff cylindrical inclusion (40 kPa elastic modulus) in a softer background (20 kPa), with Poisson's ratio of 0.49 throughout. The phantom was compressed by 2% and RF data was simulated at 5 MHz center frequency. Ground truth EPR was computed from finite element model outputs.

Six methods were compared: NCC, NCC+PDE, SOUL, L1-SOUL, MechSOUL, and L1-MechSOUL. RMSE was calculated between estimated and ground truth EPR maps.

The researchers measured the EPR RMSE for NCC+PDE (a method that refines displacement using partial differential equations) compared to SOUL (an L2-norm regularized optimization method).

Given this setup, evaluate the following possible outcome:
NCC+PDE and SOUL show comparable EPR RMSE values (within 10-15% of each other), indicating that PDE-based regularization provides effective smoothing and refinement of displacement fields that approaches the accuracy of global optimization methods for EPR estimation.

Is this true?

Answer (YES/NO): NO